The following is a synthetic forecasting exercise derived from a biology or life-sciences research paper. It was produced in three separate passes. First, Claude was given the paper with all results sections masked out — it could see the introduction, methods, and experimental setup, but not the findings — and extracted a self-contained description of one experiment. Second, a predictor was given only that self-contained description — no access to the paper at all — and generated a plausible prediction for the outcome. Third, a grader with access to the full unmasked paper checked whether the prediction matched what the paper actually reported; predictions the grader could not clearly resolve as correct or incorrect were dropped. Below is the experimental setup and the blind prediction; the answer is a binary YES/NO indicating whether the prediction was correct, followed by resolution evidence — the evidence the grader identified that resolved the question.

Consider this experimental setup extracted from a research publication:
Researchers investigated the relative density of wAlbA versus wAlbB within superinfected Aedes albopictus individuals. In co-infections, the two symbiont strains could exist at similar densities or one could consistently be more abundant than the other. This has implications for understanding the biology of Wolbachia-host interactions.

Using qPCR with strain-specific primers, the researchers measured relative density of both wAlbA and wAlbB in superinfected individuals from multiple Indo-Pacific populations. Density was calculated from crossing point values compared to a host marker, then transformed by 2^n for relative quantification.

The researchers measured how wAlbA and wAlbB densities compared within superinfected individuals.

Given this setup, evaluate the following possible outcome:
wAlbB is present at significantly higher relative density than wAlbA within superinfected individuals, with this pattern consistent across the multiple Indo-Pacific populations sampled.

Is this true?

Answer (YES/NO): YES